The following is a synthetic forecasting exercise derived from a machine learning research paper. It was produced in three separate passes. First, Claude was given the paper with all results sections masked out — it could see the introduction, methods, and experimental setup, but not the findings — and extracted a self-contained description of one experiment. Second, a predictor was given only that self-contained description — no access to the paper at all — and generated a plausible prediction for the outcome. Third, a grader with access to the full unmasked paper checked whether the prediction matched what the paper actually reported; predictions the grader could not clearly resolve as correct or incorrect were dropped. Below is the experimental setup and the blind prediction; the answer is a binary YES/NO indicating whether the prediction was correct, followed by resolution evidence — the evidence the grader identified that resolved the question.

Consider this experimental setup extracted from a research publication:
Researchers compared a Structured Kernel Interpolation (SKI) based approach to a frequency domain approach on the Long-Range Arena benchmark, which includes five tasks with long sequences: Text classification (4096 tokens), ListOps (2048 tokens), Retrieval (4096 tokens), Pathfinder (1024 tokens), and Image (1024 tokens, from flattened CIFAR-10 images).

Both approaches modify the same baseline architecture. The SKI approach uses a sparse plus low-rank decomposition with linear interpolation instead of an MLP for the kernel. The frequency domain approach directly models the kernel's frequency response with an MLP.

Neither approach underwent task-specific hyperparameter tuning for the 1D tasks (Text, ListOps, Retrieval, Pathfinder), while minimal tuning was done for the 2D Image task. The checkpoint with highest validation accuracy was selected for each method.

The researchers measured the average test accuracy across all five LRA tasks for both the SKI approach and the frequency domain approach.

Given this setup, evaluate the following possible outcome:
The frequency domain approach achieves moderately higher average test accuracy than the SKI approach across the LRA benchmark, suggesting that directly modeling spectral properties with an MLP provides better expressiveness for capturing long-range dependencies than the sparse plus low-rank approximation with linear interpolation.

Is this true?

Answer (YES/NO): YES